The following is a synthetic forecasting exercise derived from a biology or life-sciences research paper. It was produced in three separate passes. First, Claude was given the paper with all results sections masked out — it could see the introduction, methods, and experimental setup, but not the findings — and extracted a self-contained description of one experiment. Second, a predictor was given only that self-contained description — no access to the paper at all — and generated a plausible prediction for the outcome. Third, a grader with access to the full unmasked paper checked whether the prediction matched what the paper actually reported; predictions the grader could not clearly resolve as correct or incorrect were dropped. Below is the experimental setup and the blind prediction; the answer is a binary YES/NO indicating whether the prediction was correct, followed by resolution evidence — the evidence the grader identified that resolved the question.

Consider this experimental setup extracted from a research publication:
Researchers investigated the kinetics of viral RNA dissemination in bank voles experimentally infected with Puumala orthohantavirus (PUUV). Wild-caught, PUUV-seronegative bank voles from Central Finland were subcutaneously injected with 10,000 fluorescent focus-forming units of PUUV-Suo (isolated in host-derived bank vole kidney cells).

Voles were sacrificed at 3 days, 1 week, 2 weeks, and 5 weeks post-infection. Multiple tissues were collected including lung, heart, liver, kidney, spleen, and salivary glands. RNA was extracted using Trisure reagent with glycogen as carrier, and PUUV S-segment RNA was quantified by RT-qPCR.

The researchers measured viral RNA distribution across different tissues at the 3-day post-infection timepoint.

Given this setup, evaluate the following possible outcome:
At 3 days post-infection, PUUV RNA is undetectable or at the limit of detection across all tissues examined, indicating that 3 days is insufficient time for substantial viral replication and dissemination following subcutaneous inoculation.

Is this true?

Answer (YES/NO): NO